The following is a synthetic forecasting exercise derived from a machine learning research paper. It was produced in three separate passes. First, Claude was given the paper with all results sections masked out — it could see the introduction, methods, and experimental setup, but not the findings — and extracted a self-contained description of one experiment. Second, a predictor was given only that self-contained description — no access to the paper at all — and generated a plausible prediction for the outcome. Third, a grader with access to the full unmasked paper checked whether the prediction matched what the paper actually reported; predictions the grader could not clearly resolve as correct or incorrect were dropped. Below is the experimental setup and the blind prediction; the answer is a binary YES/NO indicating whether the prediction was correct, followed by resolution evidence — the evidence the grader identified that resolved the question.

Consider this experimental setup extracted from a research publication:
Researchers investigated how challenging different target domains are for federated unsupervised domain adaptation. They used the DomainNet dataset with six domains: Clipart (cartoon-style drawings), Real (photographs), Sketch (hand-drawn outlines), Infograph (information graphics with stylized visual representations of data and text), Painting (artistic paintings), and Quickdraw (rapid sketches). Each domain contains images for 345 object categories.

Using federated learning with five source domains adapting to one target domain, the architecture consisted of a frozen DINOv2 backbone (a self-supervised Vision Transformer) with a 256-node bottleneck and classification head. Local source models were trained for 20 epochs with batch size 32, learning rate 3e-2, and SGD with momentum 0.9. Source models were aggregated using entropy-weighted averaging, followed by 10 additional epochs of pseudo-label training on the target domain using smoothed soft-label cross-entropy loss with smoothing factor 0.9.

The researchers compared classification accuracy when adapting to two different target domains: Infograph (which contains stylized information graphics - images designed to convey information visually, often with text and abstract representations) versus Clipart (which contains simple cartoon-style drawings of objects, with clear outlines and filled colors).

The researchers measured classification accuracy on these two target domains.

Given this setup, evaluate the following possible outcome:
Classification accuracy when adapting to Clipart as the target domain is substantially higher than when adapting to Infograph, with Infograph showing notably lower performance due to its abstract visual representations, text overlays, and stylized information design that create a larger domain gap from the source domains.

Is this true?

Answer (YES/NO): YES